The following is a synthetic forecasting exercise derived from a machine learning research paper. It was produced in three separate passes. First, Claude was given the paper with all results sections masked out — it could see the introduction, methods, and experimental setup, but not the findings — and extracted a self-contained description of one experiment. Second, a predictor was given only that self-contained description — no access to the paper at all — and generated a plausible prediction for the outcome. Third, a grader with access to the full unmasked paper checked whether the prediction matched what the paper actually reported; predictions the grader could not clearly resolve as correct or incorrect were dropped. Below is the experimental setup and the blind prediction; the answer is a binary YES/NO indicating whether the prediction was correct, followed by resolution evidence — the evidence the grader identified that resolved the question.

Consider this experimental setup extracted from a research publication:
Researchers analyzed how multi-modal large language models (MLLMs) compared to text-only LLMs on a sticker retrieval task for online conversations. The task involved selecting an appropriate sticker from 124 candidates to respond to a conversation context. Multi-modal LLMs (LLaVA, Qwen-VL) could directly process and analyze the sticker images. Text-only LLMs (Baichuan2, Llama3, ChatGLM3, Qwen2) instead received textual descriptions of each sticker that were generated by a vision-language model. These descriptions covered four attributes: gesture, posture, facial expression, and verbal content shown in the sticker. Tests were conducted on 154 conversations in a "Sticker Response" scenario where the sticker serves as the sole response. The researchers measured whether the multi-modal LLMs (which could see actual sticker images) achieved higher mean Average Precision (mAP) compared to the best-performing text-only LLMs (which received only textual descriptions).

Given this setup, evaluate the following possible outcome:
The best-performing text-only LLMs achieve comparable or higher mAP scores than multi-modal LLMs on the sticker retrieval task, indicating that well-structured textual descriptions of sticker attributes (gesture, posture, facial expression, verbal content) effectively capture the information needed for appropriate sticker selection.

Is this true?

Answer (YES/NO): YES